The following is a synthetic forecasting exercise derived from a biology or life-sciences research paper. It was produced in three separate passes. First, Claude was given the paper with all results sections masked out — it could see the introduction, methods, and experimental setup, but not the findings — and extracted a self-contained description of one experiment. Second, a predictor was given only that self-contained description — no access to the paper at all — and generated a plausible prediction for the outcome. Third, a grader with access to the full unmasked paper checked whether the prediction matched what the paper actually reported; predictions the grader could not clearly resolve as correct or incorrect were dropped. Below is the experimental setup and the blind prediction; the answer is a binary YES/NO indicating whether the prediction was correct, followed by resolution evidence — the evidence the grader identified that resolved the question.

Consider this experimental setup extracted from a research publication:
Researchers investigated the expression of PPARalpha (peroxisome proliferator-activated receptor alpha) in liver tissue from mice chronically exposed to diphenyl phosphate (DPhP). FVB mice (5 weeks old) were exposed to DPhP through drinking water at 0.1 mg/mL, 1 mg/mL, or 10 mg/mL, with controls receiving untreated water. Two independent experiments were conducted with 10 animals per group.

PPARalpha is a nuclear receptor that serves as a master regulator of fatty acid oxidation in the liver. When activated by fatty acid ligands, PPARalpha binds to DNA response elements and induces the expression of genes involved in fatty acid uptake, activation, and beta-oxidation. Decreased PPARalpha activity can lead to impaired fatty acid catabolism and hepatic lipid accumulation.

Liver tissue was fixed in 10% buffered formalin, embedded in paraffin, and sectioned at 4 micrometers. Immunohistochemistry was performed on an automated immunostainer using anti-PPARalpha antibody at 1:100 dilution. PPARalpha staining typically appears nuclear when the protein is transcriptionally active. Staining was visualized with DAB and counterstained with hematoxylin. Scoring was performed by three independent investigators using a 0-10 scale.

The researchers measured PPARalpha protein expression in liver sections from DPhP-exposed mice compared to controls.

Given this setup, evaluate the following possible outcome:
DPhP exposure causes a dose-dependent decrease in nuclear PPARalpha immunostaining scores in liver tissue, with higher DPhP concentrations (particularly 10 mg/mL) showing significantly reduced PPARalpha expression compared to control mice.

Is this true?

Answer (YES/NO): NO